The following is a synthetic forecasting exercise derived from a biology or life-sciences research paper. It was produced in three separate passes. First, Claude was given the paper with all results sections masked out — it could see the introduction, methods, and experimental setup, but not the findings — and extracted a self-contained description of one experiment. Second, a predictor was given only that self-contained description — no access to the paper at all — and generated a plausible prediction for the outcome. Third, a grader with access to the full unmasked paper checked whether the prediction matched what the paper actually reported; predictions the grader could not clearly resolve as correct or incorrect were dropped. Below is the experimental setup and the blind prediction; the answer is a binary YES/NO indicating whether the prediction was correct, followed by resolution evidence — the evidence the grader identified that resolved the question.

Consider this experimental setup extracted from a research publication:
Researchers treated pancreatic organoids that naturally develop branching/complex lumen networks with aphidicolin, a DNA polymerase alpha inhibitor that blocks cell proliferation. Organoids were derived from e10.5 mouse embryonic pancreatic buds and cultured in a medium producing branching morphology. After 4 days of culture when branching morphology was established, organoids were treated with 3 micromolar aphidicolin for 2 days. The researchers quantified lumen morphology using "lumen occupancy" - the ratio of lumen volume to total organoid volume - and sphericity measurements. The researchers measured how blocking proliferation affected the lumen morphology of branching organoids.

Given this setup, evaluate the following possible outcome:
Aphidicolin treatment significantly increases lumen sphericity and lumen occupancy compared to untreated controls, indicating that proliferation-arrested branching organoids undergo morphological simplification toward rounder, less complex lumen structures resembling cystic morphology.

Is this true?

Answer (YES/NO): YES